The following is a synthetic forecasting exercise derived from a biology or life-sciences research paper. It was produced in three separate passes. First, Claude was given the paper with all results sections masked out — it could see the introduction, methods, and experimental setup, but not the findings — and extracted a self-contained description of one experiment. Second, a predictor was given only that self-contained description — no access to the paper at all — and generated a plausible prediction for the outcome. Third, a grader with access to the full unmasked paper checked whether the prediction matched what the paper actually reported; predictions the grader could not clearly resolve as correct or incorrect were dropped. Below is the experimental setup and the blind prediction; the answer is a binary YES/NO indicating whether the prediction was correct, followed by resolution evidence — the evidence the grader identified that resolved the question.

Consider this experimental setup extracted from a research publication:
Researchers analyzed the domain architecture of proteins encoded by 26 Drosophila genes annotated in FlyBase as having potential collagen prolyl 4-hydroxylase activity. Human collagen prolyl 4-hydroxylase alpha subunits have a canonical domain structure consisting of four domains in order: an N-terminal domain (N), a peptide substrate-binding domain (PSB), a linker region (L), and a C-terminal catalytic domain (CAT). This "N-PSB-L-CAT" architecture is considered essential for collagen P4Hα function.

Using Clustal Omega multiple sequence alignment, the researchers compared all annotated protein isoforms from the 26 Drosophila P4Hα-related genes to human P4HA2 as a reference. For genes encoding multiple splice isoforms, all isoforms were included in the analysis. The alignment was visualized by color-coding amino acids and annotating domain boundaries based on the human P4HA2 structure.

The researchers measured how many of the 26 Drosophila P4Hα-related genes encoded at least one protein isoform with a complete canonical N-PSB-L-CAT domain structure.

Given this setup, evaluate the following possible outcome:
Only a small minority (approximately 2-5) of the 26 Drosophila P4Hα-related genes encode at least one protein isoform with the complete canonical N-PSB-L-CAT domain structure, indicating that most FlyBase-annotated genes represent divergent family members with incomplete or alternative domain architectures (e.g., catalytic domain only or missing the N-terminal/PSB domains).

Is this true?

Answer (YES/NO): NO